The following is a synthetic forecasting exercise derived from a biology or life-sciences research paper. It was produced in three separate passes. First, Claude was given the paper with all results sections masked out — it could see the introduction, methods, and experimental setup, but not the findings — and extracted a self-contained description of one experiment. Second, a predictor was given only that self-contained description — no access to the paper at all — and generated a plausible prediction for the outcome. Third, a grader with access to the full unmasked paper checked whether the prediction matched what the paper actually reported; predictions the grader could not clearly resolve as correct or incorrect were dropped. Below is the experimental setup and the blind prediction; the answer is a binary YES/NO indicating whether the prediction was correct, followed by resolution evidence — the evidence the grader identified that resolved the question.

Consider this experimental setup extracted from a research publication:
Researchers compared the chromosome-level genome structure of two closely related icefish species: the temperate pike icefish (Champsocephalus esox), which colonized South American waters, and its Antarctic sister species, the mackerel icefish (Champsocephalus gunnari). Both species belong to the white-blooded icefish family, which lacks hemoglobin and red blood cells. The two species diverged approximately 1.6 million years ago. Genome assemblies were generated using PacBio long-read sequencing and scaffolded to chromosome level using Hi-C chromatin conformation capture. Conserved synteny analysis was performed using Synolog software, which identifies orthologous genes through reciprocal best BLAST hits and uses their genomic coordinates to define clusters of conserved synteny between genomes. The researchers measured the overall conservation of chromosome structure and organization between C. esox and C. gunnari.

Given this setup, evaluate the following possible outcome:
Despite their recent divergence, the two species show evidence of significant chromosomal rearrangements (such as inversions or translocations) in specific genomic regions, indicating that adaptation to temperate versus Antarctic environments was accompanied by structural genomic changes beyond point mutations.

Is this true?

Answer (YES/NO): YES